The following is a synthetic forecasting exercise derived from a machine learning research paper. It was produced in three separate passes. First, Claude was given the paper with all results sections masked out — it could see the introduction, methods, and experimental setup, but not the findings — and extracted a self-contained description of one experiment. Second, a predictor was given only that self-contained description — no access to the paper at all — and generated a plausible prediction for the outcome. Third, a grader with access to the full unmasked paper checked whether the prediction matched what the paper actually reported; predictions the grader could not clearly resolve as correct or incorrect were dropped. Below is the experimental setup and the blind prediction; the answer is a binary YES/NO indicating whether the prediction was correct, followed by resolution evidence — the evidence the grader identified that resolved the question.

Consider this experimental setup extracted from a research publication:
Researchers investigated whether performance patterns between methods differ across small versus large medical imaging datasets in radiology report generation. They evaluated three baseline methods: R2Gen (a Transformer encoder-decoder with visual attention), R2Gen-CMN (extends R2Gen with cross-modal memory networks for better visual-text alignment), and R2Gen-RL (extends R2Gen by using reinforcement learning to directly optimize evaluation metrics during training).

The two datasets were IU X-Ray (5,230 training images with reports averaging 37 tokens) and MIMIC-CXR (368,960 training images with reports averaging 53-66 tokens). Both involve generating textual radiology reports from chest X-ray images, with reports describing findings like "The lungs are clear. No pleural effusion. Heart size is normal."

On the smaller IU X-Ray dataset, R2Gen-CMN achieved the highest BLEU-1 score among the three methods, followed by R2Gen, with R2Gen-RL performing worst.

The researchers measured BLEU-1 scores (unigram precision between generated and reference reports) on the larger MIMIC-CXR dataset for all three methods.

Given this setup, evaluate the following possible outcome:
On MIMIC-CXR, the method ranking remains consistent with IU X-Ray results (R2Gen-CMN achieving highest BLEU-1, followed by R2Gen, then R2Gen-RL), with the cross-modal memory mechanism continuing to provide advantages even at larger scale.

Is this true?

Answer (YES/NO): NO